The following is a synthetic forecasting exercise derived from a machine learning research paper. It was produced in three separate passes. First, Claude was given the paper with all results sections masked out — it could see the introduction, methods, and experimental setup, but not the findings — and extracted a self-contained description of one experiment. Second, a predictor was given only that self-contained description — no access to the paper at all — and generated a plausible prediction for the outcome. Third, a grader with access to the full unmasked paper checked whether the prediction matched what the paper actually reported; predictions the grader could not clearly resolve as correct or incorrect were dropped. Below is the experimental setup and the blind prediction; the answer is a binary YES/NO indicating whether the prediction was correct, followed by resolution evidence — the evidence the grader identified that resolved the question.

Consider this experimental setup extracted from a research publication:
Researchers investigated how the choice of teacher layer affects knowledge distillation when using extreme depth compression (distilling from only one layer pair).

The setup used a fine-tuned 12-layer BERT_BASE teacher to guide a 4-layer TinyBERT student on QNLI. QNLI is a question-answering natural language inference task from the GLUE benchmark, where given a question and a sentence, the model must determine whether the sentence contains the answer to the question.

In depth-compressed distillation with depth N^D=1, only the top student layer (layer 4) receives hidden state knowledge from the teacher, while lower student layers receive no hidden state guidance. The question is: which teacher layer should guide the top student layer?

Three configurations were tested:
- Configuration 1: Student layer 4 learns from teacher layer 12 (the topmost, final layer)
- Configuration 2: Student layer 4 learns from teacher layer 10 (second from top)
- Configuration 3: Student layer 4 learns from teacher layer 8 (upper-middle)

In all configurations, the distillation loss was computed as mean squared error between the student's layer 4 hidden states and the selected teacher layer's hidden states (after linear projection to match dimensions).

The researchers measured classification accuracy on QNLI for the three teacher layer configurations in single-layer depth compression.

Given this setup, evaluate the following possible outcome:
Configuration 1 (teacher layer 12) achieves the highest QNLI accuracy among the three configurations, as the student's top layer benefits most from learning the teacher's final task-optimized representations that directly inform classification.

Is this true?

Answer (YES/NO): NO